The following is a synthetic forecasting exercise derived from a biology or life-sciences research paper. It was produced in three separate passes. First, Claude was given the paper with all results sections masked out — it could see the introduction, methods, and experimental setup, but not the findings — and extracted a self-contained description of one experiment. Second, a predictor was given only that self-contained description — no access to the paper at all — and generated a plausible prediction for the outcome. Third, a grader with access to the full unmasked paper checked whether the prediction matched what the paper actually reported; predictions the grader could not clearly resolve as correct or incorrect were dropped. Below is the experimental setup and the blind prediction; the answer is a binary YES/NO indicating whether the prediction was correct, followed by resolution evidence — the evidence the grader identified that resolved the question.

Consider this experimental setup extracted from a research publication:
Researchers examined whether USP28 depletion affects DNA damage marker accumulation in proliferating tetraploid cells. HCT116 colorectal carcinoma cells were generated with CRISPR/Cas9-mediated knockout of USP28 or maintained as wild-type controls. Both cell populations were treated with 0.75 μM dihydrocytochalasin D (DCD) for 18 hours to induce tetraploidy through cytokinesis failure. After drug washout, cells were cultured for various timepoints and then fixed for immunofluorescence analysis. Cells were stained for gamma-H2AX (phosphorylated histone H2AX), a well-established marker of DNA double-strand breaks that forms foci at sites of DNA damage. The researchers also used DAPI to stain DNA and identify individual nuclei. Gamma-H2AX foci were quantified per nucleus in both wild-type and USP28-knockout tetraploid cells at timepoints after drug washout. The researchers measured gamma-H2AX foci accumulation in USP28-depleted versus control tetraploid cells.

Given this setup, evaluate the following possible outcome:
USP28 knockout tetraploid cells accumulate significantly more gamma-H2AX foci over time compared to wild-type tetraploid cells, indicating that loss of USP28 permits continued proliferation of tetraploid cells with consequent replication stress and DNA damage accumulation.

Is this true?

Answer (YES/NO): NO